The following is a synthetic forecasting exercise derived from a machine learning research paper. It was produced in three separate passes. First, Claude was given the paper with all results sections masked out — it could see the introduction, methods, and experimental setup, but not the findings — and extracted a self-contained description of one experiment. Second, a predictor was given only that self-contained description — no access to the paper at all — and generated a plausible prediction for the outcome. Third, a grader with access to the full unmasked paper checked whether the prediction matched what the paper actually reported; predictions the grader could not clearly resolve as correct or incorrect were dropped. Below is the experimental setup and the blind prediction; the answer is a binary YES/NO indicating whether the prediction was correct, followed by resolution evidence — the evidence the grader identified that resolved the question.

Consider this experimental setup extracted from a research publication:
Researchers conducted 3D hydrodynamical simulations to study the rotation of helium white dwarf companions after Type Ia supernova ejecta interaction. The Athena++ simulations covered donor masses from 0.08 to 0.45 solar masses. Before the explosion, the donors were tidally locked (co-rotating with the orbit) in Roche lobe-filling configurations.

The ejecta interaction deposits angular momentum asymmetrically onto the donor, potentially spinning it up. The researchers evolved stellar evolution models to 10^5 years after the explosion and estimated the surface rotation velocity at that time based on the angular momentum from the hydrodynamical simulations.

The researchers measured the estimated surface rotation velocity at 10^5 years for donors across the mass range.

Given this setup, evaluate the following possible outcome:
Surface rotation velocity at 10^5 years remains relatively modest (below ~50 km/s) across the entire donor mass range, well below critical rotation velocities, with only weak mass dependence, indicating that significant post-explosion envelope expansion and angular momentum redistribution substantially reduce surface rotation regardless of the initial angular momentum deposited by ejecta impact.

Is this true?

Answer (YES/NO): NO